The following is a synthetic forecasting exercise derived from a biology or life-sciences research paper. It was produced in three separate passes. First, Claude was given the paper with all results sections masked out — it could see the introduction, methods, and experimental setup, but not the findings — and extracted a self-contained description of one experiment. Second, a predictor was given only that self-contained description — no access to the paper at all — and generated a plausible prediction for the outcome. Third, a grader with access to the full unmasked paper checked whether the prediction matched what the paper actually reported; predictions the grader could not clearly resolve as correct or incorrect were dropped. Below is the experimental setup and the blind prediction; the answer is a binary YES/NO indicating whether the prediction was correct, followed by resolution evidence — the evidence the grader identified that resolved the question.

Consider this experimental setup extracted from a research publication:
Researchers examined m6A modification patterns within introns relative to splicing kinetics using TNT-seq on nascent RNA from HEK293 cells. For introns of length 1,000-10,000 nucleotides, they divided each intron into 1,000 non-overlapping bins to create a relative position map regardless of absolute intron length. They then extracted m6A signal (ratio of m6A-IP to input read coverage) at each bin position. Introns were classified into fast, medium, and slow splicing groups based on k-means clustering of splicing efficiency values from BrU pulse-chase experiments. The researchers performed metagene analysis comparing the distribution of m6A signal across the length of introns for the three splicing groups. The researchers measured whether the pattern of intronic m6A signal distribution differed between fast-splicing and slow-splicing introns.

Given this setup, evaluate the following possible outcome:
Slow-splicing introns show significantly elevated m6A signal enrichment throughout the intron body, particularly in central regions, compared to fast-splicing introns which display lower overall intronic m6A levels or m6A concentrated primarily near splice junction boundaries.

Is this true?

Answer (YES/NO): YES